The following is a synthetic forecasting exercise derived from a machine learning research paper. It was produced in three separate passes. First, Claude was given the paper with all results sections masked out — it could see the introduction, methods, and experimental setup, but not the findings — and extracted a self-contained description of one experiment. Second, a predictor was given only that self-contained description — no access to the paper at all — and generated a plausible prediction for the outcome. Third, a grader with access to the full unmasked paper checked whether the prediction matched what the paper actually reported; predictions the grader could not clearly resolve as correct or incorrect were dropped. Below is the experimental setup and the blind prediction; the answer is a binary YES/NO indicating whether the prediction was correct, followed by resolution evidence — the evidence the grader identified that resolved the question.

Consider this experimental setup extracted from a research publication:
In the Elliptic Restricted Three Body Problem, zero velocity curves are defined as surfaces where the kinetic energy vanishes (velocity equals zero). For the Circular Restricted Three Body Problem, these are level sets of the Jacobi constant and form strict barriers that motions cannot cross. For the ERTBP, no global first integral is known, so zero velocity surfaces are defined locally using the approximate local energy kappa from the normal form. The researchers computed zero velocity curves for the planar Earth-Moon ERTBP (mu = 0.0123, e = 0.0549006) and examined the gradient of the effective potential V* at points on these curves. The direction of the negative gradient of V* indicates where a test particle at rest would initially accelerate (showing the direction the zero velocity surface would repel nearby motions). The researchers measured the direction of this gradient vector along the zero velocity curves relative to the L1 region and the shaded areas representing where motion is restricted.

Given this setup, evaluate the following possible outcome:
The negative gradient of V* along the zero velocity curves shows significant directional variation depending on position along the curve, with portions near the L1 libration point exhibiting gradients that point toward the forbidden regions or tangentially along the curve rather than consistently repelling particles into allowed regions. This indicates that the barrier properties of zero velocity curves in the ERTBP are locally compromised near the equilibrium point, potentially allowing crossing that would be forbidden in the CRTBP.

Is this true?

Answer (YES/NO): NO